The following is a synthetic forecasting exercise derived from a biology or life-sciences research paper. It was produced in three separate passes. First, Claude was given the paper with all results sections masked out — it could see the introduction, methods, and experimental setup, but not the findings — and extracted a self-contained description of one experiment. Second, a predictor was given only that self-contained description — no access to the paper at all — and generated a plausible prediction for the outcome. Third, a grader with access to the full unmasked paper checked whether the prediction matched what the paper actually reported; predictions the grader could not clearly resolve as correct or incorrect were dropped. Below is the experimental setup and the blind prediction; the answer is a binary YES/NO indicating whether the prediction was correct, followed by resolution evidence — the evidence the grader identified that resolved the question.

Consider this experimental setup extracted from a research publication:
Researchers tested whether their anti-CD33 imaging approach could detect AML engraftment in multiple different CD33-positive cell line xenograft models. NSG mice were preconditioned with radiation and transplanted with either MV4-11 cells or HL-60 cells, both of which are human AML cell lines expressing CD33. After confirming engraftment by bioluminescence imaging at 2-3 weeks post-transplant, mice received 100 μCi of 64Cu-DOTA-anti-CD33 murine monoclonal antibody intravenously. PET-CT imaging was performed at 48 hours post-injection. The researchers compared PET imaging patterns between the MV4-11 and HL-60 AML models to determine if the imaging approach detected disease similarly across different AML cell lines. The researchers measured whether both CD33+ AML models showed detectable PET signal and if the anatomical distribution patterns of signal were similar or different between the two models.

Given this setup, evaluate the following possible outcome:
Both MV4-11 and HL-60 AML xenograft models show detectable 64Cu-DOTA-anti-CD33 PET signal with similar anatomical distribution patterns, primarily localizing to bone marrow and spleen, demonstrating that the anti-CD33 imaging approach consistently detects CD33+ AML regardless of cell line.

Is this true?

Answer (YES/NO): NO